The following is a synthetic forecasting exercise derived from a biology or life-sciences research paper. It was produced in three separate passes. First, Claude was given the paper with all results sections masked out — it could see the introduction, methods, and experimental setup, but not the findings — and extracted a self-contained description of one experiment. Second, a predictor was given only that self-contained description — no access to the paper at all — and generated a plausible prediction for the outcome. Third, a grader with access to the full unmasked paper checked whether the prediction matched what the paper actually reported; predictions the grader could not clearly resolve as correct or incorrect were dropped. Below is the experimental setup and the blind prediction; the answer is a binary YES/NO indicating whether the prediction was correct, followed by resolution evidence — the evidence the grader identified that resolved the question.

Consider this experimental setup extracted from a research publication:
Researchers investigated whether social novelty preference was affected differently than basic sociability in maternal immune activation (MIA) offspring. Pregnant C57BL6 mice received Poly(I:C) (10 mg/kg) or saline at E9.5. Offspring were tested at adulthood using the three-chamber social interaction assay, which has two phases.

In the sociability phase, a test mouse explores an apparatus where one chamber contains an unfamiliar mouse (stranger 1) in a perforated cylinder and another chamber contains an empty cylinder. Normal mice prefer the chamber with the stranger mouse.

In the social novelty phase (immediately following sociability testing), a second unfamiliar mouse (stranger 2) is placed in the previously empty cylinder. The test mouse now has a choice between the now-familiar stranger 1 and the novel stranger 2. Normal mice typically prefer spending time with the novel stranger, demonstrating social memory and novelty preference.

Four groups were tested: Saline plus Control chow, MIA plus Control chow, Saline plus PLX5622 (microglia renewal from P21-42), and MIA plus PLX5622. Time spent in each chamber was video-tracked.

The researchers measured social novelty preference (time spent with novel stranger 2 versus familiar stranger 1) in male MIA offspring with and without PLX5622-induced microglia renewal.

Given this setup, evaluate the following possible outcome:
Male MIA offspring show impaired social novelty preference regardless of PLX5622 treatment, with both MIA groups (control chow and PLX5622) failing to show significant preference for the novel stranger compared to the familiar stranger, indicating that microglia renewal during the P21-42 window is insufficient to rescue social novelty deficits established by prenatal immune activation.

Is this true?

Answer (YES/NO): YES